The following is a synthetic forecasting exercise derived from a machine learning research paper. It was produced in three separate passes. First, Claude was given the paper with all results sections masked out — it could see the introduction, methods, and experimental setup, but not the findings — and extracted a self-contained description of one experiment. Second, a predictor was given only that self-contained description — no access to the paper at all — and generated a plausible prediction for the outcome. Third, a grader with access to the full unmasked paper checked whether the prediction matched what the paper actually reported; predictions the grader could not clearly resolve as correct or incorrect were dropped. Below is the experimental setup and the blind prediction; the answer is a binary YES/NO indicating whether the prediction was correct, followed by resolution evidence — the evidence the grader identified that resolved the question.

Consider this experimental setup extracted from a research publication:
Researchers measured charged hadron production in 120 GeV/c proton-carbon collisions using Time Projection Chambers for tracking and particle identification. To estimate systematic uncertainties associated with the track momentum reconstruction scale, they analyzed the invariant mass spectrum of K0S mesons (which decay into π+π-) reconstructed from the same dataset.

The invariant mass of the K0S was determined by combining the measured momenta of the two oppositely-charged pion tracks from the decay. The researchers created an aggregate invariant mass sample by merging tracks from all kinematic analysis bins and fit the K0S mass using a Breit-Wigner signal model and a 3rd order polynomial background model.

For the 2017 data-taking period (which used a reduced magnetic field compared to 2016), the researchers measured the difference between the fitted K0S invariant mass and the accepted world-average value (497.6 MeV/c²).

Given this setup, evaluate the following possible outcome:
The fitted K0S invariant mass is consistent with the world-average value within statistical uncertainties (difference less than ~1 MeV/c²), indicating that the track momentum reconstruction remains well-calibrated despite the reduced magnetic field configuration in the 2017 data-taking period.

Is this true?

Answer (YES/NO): NO